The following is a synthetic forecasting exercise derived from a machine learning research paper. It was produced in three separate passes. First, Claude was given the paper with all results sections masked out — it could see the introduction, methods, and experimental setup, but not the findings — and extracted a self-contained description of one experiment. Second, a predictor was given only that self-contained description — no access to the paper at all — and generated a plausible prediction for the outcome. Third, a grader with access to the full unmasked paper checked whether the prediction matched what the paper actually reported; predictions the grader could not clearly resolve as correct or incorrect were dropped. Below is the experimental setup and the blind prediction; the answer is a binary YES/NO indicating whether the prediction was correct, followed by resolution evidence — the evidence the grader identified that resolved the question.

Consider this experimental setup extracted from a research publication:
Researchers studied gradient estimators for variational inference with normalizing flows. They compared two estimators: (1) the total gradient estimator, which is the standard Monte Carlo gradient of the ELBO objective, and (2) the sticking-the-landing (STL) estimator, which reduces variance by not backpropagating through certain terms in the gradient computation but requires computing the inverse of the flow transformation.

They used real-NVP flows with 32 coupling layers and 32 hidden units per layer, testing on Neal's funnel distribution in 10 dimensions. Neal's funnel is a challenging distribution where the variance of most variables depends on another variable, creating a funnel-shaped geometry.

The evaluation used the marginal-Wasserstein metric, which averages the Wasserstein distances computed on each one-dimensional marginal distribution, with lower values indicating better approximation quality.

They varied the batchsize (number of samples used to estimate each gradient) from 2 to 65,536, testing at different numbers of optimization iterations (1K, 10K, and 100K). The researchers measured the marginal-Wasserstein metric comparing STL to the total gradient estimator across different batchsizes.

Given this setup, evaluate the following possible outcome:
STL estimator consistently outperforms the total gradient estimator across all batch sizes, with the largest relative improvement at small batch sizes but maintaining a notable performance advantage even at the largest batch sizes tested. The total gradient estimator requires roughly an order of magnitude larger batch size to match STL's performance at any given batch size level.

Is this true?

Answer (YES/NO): NO